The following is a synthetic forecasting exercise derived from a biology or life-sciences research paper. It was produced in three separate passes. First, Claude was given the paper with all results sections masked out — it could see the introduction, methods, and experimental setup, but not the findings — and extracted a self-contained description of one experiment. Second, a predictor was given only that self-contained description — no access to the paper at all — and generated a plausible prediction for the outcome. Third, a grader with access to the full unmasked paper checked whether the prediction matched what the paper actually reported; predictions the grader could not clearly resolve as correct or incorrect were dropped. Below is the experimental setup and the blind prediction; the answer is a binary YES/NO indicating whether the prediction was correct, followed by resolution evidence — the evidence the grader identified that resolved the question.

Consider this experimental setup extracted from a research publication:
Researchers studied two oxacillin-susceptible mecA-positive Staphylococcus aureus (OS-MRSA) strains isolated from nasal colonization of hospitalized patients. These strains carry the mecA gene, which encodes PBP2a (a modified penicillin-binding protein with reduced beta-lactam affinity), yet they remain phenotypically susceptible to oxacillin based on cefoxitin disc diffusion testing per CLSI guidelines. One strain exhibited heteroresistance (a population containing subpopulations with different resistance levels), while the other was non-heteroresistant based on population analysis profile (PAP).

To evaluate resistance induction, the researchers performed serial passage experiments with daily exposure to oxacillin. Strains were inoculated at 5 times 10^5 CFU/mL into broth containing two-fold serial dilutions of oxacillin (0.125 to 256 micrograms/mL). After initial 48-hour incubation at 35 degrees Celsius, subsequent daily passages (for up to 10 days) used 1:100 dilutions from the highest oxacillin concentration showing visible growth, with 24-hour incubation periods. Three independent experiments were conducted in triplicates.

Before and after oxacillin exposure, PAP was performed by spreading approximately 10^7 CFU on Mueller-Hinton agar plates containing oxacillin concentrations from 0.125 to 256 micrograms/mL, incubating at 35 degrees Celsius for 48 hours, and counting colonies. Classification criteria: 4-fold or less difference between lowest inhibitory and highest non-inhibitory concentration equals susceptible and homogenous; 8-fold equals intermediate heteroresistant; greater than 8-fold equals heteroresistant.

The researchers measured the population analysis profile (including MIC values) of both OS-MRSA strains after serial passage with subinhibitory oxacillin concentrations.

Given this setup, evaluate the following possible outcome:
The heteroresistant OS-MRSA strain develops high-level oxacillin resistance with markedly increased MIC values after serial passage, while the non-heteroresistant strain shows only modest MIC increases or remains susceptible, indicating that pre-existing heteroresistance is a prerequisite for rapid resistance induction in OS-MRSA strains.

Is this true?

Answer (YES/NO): NO